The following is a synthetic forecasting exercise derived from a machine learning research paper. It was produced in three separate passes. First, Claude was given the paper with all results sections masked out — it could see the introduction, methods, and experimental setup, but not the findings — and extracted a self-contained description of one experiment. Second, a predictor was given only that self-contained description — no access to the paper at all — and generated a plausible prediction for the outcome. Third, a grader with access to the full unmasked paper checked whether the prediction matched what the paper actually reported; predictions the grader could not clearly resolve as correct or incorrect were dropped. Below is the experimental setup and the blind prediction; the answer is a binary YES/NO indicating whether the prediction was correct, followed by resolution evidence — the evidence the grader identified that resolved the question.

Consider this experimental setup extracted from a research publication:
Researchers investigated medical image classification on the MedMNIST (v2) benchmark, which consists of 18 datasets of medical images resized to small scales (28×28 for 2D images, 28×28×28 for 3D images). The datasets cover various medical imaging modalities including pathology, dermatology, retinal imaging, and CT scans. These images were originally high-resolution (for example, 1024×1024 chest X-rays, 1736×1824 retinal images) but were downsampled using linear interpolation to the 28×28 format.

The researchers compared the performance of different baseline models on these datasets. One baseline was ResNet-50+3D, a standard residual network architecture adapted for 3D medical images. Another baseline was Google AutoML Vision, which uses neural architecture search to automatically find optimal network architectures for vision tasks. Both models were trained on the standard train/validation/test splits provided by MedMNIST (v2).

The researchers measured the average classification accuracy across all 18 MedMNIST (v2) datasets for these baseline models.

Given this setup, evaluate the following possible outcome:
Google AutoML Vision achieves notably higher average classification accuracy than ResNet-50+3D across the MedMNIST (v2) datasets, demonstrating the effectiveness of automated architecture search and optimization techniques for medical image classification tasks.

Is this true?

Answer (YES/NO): NO